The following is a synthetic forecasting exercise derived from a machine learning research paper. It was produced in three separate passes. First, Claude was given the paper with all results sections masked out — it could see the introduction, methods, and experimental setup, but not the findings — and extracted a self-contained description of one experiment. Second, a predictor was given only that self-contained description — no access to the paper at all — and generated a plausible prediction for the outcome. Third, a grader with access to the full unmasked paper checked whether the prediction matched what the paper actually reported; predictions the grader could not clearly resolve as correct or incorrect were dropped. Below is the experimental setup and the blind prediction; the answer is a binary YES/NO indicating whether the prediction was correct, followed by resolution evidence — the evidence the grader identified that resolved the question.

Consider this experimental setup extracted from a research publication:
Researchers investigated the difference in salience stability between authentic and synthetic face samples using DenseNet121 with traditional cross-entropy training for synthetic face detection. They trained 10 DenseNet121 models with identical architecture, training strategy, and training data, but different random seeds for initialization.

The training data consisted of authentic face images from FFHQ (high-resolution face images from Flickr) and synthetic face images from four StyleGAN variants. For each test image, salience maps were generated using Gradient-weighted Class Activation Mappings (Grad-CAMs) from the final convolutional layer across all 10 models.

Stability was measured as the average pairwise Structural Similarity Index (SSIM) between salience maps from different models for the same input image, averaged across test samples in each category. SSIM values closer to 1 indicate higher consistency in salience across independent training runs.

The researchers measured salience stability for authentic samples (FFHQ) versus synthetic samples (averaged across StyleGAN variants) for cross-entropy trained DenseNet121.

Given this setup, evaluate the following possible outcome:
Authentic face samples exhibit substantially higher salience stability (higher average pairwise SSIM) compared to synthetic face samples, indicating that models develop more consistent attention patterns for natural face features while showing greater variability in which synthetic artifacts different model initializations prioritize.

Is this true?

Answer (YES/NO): NO